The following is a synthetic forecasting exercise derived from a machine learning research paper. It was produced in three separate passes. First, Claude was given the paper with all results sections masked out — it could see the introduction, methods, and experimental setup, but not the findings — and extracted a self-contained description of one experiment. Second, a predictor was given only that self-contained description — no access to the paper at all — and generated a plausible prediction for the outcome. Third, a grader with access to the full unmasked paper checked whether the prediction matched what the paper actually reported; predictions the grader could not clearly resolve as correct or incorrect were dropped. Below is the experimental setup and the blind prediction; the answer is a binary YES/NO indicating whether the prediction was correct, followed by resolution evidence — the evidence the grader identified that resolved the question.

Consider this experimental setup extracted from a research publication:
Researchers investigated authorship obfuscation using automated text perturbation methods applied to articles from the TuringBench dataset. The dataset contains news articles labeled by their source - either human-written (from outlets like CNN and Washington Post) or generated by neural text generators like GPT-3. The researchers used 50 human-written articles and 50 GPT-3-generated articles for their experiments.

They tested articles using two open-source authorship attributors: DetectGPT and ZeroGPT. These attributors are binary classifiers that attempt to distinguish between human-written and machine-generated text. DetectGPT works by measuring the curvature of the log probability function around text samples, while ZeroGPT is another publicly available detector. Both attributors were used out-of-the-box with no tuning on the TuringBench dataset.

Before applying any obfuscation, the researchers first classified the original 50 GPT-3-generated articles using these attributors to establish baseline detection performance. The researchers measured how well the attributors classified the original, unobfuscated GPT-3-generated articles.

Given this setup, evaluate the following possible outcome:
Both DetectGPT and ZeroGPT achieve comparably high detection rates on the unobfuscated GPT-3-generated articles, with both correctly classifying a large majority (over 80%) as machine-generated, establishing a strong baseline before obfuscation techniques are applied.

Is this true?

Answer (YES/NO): NO